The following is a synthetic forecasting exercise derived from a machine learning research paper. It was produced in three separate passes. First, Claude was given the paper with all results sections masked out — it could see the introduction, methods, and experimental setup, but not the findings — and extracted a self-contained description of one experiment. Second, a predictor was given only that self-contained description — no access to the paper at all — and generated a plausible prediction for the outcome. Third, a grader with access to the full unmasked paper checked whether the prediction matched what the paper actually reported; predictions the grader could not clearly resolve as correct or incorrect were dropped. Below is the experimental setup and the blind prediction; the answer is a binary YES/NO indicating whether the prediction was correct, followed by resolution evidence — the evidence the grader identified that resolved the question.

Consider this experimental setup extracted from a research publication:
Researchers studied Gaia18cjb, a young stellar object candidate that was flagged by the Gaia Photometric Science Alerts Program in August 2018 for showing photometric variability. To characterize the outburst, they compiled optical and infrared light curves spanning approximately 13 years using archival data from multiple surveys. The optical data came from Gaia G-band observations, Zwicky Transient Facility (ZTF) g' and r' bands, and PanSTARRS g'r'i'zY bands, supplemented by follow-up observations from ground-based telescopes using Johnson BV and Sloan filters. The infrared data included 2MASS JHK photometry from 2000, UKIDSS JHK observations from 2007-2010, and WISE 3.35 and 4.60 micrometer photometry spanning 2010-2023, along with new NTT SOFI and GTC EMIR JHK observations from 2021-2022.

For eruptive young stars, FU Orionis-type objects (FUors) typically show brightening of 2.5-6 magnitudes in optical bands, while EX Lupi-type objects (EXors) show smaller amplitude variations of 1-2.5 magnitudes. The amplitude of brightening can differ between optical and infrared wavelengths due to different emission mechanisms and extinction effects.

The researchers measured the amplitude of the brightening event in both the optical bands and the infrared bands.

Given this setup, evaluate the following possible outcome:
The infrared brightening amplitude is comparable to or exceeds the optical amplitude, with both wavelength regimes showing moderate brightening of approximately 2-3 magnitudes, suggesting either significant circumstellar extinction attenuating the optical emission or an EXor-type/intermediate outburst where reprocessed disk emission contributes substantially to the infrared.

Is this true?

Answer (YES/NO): NO